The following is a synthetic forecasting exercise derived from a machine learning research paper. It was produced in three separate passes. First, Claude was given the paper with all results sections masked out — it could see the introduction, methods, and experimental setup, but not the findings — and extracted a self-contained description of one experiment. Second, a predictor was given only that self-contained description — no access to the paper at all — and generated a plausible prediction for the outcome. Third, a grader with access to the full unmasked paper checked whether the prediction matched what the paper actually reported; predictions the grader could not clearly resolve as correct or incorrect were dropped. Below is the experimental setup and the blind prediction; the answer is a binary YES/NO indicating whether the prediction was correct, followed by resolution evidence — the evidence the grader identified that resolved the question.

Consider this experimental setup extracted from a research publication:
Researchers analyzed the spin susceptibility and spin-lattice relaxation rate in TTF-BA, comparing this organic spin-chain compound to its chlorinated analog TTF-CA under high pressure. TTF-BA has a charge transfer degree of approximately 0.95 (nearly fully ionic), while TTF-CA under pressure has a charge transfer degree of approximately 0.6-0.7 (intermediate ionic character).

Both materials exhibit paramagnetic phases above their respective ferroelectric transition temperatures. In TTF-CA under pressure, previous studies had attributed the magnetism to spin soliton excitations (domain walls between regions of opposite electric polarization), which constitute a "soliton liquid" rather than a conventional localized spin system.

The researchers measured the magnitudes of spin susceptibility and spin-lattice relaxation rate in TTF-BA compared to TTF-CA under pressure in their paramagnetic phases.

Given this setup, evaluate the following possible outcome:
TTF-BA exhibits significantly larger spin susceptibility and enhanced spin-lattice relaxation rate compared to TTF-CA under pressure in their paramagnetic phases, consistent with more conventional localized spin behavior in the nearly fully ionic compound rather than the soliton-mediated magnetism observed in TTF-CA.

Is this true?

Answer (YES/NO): YES